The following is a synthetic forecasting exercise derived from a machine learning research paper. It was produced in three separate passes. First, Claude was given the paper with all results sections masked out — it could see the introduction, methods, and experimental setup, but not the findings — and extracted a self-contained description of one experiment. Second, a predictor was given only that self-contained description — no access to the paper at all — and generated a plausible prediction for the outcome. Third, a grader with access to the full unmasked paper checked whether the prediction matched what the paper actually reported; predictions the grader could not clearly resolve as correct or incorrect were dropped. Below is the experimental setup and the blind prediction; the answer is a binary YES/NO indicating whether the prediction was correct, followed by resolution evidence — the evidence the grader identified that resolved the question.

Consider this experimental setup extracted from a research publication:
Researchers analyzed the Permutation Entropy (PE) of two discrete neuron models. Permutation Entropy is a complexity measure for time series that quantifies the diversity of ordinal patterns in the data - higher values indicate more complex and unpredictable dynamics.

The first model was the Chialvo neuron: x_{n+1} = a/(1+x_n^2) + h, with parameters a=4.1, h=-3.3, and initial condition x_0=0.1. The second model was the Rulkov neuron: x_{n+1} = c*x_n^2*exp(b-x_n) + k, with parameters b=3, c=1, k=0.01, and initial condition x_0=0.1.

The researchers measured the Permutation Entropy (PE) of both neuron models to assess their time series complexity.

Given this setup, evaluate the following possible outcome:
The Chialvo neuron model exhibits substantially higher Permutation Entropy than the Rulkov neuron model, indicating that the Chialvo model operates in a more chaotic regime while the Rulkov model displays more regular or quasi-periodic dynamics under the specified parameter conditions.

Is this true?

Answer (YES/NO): NO